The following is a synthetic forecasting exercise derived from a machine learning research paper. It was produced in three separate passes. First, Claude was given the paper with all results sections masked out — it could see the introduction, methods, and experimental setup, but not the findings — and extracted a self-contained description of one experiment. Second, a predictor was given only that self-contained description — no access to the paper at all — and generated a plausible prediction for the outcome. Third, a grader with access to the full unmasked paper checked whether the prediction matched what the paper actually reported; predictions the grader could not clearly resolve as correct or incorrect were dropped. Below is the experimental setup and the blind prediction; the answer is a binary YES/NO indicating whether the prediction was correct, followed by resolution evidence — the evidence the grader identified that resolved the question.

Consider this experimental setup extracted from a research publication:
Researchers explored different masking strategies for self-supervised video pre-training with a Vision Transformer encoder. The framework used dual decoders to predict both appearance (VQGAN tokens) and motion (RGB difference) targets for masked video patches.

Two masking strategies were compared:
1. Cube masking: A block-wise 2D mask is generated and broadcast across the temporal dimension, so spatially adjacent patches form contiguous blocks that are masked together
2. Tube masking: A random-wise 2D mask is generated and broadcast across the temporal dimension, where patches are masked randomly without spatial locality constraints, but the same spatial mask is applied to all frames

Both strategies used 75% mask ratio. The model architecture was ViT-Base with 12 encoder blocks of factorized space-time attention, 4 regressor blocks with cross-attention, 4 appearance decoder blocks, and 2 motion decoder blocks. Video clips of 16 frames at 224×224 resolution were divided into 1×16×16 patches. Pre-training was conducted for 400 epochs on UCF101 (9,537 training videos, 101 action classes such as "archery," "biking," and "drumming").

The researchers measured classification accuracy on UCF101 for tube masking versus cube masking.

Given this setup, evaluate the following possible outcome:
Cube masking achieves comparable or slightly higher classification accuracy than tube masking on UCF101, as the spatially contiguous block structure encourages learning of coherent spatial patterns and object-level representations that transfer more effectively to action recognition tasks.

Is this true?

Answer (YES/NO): NO